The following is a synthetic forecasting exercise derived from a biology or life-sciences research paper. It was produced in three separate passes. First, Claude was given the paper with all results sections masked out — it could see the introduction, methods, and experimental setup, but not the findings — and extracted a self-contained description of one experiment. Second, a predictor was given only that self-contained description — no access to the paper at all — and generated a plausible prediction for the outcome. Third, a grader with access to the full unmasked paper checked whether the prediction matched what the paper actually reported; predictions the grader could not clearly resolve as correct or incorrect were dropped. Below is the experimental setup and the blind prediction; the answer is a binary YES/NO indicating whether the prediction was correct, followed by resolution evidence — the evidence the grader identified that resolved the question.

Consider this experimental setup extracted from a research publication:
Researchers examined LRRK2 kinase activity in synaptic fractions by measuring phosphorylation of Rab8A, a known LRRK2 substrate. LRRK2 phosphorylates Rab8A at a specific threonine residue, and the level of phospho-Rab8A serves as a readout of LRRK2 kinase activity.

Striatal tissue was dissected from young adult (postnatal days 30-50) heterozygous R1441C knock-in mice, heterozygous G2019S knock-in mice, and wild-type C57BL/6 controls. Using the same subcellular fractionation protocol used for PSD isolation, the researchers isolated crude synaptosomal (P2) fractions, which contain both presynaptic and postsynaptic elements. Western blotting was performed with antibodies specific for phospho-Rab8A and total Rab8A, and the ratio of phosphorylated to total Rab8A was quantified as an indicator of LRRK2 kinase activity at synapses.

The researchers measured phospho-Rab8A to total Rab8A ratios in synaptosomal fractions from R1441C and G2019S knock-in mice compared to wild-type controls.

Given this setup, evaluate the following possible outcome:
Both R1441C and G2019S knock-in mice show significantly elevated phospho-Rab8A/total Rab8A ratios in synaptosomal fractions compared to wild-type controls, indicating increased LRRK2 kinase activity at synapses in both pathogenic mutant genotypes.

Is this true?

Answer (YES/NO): YES